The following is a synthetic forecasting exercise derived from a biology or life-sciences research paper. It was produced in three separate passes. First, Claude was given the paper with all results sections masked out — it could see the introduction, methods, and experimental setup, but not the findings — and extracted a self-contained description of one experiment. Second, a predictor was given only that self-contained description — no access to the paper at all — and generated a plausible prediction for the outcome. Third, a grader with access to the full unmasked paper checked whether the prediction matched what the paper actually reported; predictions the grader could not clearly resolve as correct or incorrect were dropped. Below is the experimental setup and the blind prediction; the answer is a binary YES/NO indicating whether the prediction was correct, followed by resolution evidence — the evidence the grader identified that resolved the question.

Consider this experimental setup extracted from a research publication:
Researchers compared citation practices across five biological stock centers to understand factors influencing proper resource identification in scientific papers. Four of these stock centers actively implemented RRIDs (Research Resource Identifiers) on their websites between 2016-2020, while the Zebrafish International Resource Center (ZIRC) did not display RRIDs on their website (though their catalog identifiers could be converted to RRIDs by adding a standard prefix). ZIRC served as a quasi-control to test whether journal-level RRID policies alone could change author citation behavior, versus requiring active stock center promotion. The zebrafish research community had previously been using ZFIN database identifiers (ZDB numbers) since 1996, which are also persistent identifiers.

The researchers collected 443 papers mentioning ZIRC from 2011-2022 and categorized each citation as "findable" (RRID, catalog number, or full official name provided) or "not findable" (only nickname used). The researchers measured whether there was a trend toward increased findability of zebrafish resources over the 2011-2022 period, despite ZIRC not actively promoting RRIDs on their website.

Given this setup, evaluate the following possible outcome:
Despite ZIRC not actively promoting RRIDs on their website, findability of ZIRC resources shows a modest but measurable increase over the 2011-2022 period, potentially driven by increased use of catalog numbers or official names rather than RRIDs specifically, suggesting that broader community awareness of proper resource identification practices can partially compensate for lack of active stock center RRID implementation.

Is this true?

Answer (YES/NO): YES